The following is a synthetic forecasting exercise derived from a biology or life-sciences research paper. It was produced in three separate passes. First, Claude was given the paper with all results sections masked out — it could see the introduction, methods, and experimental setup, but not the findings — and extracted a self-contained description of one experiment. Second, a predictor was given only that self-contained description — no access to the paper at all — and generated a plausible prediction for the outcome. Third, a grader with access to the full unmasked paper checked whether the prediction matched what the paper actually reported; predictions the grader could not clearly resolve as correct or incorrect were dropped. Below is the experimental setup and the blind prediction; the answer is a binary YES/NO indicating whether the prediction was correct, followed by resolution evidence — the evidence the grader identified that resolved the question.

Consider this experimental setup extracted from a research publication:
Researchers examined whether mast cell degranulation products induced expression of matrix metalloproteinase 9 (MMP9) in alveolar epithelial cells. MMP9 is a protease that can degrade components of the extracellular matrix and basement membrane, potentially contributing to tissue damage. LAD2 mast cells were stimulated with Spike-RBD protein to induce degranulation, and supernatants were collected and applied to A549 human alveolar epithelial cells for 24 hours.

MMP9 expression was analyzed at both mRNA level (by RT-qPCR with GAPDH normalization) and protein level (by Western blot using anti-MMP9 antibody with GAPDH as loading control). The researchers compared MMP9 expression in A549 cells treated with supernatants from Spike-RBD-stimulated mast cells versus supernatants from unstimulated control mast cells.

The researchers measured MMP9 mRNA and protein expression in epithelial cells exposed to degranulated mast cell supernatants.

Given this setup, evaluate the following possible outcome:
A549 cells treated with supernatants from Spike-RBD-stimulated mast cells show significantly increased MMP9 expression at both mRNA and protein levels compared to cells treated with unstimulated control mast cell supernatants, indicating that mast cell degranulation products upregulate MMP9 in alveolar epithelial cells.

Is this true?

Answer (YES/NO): YES